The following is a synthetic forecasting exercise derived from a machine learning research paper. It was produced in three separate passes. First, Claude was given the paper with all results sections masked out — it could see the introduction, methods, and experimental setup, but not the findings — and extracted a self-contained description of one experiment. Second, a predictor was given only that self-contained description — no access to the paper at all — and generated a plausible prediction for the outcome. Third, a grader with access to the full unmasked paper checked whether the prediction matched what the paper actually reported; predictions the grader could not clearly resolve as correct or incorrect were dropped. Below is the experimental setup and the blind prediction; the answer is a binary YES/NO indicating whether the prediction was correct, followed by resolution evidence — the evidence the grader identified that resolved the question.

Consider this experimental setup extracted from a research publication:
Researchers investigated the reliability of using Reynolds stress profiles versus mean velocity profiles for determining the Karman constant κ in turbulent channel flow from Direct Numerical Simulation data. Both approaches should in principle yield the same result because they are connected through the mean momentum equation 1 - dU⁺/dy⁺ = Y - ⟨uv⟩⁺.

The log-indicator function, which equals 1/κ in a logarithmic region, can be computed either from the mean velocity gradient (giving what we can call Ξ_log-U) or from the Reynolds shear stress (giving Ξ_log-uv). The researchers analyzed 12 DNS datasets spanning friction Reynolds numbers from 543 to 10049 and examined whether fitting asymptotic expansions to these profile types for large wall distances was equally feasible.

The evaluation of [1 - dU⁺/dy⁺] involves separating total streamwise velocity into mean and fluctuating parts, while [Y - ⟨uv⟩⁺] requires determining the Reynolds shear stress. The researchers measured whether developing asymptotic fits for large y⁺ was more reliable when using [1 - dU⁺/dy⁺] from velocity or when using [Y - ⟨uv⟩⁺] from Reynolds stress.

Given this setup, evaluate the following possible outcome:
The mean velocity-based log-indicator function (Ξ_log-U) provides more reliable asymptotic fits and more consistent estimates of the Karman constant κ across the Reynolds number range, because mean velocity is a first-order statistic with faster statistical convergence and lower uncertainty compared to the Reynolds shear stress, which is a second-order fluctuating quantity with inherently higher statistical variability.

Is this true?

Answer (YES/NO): YES